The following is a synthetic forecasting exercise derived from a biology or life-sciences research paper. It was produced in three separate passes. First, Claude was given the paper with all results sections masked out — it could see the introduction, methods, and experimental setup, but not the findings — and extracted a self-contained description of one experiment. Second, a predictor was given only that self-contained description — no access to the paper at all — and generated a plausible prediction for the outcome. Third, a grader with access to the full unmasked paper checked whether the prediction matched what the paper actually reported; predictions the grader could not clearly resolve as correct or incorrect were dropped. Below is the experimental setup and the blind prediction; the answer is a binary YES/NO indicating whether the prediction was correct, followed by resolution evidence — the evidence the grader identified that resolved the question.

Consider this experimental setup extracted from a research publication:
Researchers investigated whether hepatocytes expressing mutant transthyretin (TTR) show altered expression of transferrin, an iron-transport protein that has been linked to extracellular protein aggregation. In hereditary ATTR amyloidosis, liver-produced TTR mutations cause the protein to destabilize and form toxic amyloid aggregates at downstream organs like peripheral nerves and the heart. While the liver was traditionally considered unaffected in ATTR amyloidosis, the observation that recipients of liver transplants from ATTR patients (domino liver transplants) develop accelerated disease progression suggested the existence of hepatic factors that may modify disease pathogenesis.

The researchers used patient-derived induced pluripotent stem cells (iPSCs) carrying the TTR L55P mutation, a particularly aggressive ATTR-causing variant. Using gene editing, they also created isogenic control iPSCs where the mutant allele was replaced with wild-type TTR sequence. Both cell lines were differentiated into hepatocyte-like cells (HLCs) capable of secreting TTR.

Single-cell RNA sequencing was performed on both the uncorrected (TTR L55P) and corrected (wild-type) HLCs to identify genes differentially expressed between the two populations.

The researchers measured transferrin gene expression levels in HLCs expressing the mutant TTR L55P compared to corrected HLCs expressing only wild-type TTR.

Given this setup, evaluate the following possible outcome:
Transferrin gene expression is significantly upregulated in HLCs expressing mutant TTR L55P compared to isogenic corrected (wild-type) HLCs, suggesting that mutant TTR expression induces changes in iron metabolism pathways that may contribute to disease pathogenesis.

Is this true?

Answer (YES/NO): YES